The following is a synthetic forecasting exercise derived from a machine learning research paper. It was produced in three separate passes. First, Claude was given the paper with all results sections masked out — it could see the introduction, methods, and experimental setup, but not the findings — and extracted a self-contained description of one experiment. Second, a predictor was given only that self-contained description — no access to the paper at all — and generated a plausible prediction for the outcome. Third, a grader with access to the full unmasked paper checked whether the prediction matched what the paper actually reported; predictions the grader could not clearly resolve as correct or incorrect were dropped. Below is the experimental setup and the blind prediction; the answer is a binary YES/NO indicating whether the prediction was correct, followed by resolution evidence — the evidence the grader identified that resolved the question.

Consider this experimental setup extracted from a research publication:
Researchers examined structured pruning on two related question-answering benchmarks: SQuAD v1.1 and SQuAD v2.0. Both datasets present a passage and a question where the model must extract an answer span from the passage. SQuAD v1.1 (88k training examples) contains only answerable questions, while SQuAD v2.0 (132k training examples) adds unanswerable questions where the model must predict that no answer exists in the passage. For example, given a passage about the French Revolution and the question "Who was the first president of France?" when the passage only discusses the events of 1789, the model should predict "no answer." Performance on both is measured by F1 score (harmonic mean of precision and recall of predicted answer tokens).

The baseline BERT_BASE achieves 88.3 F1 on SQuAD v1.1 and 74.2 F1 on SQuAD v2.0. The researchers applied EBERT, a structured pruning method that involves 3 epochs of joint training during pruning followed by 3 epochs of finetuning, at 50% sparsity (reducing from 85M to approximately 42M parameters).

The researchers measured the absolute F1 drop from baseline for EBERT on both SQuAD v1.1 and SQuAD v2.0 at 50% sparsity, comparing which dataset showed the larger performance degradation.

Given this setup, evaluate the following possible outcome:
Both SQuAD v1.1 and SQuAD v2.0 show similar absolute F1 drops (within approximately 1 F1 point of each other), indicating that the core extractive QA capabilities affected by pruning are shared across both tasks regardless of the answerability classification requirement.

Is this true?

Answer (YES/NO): NO